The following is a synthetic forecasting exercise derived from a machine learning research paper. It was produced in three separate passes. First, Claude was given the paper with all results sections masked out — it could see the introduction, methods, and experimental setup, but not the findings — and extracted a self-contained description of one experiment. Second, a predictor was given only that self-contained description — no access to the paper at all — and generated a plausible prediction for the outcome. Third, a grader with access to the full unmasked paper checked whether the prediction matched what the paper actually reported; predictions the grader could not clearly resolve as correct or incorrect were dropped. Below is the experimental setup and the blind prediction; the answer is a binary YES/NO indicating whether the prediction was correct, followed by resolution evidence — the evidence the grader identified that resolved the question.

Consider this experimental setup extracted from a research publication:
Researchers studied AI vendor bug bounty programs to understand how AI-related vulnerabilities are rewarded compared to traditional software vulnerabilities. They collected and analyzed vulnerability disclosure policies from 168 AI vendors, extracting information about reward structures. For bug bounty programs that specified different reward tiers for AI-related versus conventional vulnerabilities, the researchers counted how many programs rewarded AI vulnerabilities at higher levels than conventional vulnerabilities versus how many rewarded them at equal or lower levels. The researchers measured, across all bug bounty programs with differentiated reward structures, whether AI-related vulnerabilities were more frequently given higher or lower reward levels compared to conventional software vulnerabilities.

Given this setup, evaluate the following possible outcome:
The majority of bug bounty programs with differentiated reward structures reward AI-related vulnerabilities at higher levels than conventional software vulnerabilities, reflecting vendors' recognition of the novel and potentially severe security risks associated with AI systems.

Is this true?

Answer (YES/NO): YES